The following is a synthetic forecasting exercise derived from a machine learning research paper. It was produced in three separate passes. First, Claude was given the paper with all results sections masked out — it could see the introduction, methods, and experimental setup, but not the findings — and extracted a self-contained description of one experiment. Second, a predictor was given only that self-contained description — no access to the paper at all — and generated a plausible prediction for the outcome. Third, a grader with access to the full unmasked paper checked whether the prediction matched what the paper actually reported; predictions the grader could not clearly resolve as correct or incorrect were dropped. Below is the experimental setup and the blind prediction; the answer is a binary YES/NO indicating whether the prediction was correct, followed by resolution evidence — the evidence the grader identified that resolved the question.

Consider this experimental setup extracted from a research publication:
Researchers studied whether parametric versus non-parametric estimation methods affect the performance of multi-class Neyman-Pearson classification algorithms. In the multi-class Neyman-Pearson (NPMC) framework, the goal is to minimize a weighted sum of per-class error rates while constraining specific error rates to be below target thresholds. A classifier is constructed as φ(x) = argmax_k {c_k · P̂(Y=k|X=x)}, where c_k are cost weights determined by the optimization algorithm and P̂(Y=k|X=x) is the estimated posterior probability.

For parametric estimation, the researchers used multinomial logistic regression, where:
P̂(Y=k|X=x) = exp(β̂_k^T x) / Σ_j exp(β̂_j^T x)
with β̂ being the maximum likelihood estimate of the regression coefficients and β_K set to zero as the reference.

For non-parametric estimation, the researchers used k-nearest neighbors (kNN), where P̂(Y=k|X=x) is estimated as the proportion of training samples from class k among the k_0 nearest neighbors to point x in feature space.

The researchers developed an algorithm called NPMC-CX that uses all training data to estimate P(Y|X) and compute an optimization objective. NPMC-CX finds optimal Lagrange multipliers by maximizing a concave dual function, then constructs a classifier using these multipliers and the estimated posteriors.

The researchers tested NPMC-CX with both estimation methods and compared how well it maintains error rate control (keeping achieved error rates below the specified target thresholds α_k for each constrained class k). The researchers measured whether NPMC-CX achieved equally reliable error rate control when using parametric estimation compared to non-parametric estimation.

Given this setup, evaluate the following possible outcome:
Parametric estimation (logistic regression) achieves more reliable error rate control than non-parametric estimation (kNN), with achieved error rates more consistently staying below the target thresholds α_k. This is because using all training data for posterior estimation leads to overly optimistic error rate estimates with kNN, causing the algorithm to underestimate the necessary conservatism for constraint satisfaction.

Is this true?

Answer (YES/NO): NO